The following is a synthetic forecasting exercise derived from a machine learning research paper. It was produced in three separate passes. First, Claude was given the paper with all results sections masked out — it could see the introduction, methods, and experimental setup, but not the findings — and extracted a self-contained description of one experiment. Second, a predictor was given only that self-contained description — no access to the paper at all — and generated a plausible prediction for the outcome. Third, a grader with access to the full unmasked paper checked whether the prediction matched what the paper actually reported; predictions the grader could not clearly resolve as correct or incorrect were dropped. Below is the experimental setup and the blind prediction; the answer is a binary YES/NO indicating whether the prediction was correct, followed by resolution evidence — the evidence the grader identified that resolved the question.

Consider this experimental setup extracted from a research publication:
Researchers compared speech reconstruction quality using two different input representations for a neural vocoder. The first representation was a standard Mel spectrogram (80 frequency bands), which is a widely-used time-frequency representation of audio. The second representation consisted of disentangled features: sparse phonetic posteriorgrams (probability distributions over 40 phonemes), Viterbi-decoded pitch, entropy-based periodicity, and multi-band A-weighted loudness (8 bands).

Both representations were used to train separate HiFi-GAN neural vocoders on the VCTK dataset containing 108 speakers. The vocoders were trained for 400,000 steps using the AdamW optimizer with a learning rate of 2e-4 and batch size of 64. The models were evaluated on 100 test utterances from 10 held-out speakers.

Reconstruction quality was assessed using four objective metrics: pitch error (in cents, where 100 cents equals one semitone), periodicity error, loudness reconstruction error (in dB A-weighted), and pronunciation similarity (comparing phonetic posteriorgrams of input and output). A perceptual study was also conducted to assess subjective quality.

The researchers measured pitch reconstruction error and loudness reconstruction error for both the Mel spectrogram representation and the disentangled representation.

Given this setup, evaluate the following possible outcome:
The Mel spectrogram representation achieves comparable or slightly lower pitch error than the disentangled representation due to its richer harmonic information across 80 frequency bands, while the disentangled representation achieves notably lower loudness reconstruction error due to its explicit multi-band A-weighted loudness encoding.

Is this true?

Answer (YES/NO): NO